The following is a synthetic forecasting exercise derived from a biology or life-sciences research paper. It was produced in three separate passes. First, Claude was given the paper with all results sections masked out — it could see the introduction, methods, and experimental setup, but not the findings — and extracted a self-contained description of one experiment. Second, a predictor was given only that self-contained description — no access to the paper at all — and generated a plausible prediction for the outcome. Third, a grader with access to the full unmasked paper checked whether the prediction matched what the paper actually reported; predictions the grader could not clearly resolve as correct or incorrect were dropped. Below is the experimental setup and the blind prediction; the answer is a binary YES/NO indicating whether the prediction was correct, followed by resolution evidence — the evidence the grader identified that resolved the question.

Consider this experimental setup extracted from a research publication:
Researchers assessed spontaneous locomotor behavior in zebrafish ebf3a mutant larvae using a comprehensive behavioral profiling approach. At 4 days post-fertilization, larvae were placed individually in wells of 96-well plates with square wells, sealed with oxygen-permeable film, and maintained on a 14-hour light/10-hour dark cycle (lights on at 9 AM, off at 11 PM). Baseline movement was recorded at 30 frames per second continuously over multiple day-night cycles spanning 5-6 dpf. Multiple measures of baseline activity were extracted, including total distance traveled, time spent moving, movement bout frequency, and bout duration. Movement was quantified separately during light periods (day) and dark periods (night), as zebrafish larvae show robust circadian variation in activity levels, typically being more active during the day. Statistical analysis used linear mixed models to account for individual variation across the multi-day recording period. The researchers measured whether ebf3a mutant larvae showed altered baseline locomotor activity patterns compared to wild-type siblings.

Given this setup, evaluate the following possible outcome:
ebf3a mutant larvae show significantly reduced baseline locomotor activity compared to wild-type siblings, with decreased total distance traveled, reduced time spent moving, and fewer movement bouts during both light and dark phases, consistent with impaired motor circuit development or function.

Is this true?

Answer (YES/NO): NO